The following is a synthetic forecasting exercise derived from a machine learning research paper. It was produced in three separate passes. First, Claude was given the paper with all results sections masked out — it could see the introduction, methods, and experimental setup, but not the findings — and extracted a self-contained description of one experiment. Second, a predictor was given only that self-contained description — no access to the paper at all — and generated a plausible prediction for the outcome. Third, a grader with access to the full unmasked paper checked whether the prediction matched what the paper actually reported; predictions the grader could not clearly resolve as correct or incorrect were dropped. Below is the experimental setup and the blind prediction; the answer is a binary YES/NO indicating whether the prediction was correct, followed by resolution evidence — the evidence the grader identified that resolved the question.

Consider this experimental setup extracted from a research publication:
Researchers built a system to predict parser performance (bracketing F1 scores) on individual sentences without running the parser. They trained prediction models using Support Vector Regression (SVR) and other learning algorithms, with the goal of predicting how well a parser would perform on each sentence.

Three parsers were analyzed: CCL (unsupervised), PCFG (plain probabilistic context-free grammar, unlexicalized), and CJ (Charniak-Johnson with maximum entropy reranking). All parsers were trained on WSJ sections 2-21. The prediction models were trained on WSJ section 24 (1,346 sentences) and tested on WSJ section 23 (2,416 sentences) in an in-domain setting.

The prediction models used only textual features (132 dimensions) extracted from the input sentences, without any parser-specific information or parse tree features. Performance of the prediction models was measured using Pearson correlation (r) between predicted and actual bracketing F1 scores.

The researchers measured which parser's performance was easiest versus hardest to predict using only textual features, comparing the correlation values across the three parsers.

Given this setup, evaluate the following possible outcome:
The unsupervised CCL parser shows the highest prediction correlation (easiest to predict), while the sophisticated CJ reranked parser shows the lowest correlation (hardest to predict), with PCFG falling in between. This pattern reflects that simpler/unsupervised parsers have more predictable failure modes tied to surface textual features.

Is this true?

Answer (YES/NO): YES